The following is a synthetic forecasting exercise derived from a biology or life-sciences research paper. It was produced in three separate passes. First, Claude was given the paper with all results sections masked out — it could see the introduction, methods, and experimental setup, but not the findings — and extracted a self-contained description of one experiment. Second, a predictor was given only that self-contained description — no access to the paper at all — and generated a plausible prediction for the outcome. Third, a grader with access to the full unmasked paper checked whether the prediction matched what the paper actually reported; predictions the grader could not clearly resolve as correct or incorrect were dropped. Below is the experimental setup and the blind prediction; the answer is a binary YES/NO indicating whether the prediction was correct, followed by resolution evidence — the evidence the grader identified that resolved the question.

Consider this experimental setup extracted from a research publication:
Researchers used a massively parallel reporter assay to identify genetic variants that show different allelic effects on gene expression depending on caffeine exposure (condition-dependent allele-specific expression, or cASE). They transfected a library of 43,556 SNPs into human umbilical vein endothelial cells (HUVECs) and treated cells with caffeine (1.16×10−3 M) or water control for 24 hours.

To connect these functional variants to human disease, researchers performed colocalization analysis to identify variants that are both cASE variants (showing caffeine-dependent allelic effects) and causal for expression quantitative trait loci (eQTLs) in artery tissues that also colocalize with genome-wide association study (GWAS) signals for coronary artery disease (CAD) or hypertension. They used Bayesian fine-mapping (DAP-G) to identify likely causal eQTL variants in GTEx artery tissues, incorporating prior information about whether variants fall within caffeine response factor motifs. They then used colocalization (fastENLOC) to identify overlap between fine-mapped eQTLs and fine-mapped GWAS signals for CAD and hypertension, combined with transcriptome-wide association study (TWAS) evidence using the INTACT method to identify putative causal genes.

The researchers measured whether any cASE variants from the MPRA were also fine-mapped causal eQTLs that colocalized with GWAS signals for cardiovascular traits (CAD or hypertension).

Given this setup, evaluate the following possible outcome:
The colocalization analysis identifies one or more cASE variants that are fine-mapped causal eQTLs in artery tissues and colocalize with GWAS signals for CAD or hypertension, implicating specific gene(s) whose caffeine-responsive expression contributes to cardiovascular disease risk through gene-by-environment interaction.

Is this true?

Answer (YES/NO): YES